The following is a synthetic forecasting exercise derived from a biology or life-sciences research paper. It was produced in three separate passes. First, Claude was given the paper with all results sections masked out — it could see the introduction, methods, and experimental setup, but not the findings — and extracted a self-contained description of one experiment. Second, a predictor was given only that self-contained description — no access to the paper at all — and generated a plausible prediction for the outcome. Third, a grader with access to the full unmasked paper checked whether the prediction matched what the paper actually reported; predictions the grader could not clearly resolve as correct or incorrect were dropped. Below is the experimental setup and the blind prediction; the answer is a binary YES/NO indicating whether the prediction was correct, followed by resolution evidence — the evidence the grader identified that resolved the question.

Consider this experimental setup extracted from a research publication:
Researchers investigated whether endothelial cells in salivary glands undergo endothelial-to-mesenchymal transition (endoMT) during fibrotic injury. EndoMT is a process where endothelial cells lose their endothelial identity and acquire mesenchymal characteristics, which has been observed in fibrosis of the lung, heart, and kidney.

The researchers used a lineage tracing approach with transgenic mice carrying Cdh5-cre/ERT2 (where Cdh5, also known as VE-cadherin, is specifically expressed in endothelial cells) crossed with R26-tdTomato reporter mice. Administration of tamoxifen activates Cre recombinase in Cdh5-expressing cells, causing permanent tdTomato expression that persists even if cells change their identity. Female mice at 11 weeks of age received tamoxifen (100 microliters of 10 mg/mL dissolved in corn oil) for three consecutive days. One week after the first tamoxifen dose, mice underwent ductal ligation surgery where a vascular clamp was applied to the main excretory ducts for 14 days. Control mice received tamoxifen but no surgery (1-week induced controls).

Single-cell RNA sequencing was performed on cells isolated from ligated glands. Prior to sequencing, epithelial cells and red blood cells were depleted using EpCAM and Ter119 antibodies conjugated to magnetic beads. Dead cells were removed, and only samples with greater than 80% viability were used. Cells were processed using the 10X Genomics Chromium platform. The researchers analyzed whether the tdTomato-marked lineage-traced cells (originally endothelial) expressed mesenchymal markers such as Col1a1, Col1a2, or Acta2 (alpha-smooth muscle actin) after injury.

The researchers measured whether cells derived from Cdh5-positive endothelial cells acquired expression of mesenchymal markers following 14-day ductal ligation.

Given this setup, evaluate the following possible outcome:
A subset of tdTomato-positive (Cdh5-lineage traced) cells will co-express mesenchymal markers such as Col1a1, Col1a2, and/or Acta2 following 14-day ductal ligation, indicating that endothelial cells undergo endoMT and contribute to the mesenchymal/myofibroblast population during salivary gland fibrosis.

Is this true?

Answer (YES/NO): NO